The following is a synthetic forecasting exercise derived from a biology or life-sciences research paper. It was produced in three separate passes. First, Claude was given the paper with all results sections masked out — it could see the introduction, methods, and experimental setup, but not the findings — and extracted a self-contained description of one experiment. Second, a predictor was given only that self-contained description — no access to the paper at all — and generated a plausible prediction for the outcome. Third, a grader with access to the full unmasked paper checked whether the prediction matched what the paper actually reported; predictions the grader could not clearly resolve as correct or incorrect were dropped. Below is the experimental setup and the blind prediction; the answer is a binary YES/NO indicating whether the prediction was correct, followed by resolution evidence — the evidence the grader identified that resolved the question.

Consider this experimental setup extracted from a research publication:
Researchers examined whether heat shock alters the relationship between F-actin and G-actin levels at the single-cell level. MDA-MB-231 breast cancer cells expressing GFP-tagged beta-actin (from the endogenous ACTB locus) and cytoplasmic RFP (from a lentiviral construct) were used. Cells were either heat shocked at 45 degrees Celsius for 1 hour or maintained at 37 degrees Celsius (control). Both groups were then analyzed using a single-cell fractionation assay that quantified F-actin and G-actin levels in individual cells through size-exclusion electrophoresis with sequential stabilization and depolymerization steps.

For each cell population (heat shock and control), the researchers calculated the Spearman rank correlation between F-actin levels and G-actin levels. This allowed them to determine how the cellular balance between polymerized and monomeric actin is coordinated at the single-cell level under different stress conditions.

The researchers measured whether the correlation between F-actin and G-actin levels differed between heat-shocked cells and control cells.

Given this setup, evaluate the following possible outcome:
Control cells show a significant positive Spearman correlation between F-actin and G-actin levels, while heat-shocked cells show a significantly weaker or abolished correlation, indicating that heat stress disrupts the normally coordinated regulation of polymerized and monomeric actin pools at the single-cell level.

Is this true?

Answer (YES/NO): YES